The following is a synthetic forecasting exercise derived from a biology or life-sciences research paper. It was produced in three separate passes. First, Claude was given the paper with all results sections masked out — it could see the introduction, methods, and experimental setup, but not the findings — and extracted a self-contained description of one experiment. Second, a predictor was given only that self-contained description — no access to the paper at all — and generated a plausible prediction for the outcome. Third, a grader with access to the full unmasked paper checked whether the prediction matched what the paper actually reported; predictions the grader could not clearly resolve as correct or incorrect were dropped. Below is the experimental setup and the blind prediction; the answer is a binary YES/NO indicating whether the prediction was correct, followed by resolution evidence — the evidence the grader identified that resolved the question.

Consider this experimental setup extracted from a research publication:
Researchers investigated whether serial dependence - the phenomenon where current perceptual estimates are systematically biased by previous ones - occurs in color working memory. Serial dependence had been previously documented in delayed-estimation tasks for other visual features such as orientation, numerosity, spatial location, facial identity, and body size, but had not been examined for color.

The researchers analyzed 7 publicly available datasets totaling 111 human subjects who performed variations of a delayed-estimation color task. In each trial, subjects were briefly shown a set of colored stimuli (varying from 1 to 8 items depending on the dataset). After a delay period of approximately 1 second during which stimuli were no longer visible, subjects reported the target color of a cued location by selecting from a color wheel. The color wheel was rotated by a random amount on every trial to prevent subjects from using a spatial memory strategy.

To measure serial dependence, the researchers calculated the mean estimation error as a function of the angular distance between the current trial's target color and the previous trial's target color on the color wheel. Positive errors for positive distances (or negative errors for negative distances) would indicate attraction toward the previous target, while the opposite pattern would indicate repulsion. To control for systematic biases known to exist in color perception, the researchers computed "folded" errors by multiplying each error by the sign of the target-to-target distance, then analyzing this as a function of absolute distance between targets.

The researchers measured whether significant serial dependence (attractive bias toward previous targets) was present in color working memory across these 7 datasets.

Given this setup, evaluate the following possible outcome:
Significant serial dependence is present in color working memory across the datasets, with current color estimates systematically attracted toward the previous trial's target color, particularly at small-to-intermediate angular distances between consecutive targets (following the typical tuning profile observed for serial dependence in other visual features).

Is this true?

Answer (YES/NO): YES